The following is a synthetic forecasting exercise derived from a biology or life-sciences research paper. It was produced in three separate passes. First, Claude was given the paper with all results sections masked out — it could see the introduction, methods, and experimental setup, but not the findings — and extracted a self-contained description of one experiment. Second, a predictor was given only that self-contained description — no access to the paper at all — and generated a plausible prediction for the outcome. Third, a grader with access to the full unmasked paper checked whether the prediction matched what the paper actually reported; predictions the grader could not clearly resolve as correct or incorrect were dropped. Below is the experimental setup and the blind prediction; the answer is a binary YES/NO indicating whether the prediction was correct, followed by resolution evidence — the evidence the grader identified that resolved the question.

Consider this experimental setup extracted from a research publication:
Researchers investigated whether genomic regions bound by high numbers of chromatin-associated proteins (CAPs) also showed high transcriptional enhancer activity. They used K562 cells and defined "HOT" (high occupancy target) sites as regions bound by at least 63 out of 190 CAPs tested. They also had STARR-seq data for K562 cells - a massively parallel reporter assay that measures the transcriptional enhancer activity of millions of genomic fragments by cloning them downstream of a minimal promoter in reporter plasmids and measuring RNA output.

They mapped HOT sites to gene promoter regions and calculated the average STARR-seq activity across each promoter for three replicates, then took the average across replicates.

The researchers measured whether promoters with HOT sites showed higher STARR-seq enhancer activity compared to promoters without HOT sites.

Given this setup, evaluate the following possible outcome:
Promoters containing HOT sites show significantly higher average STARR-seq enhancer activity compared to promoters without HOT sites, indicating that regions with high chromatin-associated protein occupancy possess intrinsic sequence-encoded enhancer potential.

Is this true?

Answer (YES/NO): YES